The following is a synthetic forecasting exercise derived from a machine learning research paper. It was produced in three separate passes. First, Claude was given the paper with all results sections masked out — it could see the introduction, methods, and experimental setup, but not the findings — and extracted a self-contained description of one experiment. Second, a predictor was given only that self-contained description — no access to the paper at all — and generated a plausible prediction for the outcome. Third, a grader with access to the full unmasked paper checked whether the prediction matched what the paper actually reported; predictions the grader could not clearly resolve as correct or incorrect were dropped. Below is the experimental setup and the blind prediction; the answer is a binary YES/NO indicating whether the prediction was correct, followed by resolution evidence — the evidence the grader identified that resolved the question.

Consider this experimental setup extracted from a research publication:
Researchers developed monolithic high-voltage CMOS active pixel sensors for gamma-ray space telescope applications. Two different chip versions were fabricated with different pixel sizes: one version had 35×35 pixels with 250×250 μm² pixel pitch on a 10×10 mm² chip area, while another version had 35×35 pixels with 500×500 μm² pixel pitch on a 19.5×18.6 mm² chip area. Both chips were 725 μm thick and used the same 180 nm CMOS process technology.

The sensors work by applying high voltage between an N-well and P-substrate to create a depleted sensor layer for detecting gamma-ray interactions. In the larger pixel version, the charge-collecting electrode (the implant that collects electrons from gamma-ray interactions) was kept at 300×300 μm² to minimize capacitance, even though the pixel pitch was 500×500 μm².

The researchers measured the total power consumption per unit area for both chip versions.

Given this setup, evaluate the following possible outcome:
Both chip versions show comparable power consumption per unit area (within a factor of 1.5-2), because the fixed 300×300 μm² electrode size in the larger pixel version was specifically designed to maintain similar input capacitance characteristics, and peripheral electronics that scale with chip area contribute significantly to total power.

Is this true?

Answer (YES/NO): YES